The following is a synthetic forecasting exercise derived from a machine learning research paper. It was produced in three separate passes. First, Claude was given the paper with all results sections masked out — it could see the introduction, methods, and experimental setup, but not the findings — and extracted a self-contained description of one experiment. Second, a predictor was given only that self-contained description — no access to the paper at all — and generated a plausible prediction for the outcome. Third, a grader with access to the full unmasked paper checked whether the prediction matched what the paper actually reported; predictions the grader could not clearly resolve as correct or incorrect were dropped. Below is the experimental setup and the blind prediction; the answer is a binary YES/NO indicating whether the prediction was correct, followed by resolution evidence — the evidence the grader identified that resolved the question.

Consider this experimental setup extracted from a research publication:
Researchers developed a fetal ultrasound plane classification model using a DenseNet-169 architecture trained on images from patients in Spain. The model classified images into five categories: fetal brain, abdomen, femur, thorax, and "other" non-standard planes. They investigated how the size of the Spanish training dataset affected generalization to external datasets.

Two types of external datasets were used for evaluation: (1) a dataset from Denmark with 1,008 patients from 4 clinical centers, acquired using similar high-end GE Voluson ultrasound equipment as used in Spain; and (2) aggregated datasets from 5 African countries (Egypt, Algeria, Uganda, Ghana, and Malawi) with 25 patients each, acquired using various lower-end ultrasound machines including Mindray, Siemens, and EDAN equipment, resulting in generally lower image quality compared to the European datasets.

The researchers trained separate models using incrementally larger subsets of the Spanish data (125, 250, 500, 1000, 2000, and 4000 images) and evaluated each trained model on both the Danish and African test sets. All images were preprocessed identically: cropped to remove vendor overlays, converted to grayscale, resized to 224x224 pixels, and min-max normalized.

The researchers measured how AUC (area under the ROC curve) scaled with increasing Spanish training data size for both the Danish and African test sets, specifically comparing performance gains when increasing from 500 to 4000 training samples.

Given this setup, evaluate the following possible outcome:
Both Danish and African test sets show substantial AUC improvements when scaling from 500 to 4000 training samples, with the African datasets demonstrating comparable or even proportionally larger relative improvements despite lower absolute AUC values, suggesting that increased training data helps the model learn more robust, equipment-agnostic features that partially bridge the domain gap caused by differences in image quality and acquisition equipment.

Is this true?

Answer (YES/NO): NO